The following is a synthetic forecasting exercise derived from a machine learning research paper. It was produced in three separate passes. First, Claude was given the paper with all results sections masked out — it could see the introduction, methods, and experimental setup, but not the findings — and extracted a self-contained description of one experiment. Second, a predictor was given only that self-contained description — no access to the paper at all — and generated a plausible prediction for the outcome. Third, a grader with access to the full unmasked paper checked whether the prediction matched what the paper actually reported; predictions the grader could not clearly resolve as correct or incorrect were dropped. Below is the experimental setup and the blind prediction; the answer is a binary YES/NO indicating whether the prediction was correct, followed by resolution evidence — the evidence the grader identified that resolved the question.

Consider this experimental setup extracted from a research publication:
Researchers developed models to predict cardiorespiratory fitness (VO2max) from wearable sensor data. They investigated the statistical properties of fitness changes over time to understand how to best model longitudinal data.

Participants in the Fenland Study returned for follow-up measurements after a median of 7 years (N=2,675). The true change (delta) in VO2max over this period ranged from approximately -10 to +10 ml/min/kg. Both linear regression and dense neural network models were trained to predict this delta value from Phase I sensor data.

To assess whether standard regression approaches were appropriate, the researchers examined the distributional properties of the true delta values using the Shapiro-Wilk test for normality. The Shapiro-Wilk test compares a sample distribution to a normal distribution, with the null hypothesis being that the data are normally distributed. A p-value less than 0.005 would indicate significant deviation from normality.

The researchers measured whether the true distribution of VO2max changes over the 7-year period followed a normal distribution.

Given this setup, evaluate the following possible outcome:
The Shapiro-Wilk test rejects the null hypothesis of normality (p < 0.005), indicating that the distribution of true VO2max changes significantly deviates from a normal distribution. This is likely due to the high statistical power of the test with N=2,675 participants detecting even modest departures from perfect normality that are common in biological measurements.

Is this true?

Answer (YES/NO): YES